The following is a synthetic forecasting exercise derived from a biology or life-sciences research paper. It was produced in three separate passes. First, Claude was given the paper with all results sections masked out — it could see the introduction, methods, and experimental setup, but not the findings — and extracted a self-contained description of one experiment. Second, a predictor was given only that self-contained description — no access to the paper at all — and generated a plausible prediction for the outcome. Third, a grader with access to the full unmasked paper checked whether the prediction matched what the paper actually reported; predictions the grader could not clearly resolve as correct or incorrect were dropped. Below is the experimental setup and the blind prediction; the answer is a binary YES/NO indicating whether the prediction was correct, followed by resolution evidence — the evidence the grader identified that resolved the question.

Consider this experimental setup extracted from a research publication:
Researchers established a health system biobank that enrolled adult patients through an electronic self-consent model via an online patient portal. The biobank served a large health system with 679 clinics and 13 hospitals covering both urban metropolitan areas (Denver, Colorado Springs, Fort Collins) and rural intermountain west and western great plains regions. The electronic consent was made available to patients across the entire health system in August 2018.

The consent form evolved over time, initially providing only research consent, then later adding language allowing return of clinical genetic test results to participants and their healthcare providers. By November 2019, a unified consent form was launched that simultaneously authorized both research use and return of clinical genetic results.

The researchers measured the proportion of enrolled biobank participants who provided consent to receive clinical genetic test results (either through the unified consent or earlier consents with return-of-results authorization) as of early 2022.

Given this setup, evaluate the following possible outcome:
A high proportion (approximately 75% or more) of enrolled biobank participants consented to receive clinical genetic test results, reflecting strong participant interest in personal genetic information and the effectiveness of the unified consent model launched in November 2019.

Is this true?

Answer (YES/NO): NO